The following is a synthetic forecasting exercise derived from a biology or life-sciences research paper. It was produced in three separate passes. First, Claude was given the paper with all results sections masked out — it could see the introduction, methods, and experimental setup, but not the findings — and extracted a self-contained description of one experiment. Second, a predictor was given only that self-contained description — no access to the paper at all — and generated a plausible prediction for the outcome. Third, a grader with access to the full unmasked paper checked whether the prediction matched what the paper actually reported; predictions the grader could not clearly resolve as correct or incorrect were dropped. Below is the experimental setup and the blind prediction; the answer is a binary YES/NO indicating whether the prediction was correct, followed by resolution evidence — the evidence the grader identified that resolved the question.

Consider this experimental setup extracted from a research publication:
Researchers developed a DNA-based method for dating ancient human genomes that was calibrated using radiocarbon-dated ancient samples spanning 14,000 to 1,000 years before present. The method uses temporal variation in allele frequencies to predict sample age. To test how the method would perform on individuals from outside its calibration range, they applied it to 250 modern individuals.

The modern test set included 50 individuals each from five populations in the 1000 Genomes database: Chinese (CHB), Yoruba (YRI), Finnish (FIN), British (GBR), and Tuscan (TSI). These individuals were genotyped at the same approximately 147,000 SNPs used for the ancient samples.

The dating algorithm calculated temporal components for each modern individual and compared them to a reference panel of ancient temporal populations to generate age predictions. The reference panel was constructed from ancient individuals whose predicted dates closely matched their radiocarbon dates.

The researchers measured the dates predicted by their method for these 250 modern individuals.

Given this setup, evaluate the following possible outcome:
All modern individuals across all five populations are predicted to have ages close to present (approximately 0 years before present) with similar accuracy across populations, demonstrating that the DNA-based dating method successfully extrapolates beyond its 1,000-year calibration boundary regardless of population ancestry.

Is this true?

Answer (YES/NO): NO